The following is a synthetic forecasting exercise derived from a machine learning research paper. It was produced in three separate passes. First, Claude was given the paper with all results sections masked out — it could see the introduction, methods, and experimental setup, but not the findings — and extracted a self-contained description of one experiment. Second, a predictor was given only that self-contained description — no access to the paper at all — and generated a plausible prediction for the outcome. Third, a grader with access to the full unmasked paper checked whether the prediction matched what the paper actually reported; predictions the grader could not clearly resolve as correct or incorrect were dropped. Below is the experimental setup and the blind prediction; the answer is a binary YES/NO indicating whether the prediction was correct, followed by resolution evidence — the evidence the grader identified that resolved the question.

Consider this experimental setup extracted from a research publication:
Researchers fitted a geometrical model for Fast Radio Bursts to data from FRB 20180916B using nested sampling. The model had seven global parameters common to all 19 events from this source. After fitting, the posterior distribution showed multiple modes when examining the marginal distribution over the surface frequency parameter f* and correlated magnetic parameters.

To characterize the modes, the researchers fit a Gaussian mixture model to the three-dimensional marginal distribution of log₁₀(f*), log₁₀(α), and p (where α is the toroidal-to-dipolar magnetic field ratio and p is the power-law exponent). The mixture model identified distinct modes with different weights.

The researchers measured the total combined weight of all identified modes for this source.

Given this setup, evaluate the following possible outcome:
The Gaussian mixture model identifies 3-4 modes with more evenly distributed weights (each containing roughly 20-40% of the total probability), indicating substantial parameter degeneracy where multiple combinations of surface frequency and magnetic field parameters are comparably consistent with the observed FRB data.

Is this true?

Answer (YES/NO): NO